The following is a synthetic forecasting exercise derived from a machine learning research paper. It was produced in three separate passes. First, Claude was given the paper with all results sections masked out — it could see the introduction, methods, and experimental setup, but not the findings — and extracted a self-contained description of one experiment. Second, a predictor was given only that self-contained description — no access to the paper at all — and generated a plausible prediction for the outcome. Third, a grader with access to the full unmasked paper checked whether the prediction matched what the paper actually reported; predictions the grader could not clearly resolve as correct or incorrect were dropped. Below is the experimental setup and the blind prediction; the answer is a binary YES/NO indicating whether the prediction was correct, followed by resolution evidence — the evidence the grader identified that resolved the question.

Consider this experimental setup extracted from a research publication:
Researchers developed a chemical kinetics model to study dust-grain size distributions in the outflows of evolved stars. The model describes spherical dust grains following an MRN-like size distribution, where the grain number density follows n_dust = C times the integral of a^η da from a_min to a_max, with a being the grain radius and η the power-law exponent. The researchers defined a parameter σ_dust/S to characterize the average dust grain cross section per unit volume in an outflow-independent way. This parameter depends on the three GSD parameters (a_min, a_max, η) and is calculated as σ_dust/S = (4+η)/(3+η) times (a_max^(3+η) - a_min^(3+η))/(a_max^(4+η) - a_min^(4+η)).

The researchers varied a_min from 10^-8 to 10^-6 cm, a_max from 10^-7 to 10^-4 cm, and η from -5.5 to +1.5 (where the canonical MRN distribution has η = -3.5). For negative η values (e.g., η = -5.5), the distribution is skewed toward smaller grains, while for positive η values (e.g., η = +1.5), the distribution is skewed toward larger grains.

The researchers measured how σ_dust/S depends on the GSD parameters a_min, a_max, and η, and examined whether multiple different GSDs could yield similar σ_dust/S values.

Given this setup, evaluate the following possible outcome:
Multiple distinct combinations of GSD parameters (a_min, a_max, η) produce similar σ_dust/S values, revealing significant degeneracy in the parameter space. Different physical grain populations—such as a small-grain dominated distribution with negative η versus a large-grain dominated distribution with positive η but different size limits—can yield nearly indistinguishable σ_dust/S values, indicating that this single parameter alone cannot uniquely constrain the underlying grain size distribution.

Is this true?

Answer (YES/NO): YES